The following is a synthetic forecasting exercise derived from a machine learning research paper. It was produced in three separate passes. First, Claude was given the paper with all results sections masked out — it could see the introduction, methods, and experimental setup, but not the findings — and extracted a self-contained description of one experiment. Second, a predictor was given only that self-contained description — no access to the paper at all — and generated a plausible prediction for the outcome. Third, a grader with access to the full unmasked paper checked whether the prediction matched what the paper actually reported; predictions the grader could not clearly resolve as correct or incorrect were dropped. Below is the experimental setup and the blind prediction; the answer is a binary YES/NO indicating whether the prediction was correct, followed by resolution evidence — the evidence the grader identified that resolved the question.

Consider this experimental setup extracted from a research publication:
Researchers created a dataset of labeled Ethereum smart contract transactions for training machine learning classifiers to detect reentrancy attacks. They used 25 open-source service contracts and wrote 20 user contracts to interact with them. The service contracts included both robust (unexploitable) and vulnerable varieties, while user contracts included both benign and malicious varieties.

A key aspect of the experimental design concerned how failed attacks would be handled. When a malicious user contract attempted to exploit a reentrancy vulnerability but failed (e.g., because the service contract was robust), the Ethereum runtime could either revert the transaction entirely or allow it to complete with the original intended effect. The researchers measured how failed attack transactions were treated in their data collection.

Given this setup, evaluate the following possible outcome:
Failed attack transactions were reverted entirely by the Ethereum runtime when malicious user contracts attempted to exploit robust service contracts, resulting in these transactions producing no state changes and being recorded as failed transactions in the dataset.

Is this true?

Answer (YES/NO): NO